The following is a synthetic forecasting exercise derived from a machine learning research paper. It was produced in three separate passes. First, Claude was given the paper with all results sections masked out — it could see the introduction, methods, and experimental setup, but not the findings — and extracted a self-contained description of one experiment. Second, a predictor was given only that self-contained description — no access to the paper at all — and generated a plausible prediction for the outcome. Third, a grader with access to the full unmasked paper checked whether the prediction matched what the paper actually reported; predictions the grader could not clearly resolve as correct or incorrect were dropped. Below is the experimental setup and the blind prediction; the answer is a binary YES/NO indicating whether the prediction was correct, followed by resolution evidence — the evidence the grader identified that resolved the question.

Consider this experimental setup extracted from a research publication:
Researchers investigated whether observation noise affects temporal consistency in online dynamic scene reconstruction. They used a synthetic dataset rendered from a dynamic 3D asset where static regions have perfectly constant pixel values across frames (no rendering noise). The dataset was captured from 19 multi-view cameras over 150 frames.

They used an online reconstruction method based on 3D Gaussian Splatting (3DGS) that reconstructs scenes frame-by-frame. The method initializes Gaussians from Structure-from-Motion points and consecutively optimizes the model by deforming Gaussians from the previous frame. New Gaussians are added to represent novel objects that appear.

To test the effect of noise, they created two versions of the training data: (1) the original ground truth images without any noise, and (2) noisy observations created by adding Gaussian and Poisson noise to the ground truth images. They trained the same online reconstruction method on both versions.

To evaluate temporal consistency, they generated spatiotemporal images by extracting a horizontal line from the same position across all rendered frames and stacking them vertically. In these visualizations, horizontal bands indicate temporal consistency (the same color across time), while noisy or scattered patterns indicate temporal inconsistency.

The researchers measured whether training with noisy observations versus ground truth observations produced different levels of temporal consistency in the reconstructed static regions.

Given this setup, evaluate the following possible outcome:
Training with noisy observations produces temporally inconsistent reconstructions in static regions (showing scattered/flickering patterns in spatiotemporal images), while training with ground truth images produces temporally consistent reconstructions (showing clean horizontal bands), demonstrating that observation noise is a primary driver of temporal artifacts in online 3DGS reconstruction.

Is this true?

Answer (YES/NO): YES